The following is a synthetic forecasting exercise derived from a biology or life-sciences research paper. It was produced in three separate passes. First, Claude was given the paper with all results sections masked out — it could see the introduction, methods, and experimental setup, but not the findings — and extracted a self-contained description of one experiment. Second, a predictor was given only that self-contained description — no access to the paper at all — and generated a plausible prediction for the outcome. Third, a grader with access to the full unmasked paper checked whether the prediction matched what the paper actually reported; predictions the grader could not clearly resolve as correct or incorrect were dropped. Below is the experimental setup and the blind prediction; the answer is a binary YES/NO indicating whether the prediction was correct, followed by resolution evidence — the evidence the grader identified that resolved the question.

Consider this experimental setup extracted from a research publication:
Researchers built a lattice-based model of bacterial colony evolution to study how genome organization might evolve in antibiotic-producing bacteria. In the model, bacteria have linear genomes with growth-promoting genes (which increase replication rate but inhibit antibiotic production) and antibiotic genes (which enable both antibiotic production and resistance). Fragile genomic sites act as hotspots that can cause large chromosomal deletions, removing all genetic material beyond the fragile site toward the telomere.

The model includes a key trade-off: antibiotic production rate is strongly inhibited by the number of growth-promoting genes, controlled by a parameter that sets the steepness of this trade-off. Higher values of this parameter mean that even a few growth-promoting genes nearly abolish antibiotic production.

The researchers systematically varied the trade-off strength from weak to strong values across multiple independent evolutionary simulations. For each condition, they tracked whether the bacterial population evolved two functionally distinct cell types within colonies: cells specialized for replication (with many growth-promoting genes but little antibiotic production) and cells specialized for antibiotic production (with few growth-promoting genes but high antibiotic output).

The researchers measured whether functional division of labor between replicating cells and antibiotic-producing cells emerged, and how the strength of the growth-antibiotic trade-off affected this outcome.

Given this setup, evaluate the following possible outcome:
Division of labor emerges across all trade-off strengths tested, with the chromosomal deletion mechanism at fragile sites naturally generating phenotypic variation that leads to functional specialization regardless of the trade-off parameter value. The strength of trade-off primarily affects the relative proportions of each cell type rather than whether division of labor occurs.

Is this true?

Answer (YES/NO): NO